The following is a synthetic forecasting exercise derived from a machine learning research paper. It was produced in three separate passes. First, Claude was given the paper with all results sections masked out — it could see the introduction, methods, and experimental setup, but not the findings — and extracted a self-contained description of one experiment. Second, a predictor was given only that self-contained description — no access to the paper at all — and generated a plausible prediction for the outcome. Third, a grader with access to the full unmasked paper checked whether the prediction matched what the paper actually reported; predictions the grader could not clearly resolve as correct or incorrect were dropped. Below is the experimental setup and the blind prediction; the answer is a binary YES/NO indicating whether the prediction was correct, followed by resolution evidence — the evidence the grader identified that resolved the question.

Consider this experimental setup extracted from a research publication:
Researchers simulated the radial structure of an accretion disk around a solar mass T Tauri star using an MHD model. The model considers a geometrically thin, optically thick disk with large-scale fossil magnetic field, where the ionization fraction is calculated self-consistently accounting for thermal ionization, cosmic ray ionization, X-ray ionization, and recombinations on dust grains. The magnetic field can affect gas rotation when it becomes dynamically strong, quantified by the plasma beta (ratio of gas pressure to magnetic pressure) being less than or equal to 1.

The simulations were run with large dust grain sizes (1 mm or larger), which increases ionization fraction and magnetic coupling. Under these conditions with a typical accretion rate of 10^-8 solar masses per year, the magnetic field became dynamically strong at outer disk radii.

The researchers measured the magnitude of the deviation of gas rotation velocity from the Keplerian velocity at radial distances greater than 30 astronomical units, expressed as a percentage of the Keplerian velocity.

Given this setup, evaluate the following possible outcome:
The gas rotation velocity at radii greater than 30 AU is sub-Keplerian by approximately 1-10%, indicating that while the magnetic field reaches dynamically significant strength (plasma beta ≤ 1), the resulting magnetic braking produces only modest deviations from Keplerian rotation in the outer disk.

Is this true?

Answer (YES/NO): NO